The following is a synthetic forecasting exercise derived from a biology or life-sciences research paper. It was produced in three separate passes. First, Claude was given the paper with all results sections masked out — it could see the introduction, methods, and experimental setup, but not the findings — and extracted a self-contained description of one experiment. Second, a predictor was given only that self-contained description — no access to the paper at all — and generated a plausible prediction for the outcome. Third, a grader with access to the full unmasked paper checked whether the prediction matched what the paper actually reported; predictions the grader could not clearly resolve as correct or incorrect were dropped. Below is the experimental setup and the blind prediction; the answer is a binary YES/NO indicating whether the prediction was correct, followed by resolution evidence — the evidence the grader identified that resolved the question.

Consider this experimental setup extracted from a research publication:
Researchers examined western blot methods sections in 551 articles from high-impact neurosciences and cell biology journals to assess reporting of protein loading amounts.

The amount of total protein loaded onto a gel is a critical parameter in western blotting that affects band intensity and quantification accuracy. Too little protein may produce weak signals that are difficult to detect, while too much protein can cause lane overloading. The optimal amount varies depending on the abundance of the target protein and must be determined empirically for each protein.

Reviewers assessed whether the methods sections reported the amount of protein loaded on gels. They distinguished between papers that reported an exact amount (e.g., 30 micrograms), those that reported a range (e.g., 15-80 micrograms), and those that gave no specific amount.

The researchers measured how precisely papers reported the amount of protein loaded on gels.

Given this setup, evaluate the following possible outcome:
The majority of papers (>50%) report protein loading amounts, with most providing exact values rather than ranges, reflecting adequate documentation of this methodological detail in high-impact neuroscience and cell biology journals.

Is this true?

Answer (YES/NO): NO